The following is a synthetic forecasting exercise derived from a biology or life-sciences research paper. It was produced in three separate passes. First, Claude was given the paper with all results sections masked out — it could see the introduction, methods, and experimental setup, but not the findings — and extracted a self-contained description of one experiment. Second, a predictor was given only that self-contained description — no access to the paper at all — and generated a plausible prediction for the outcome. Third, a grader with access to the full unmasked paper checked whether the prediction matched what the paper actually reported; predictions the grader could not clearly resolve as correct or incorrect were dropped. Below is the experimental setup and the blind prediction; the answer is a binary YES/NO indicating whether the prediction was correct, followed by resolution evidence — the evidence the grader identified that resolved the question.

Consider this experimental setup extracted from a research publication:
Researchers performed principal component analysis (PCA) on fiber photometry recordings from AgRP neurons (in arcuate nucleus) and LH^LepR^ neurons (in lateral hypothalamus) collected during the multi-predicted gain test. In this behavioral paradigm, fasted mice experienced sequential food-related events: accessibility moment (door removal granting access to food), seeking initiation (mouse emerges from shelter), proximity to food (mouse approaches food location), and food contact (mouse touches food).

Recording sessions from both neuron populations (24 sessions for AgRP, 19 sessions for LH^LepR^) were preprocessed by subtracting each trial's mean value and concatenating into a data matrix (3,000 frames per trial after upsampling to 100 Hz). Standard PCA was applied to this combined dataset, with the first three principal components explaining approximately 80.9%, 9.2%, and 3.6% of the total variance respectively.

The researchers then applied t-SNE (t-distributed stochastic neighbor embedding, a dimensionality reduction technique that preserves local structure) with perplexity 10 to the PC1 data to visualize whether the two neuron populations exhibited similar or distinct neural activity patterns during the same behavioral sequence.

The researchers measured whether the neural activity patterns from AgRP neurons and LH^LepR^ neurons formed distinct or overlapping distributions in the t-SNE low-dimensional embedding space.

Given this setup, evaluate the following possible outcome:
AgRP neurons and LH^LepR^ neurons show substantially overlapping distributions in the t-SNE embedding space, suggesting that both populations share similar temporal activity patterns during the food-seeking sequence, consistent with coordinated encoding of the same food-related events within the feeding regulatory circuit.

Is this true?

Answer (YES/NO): NO